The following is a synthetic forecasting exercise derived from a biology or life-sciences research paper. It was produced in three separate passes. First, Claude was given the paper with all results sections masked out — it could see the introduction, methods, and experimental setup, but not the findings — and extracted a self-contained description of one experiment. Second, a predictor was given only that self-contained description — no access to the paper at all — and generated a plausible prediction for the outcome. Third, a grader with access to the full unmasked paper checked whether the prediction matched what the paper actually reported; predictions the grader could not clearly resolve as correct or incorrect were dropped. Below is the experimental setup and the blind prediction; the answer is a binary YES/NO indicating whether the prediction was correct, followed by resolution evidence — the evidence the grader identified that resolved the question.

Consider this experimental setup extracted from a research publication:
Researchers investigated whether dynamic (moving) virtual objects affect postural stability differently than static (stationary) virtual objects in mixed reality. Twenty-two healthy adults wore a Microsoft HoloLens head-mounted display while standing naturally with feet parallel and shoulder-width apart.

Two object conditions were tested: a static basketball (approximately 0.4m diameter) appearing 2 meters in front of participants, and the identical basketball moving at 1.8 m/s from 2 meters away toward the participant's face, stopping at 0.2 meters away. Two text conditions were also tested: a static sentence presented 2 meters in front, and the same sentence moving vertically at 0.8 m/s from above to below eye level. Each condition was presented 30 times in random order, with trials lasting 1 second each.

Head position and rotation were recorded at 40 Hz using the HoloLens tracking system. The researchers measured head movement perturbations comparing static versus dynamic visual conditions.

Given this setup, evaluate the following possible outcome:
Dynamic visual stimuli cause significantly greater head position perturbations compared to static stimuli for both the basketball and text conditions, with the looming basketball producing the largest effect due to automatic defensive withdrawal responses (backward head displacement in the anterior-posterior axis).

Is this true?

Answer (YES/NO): NO